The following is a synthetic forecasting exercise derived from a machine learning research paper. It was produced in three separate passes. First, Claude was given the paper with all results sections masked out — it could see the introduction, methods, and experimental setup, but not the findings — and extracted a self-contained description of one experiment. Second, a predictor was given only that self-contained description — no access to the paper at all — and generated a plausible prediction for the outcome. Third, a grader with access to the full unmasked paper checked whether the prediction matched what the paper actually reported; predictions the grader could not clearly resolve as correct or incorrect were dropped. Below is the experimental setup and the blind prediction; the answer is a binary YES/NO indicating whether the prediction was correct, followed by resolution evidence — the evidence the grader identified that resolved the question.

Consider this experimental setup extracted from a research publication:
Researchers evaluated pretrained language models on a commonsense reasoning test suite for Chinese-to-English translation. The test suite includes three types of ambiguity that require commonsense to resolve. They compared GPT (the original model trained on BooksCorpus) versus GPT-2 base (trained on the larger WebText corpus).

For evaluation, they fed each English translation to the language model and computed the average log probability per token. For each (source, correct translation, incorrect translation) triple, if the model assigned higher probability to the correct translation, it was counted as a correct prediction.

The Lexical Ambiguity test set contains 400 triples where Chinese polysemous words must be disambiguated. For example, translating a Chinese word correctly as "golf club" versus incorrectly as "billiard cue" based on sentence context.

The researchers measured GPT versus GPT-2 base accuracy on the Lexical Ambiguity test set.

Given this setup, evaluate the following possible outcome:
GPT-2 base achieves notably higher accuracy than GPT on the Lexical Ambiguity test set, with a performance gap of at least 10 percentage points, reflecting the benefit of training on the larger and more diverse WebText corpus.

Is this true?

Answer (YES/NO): NO